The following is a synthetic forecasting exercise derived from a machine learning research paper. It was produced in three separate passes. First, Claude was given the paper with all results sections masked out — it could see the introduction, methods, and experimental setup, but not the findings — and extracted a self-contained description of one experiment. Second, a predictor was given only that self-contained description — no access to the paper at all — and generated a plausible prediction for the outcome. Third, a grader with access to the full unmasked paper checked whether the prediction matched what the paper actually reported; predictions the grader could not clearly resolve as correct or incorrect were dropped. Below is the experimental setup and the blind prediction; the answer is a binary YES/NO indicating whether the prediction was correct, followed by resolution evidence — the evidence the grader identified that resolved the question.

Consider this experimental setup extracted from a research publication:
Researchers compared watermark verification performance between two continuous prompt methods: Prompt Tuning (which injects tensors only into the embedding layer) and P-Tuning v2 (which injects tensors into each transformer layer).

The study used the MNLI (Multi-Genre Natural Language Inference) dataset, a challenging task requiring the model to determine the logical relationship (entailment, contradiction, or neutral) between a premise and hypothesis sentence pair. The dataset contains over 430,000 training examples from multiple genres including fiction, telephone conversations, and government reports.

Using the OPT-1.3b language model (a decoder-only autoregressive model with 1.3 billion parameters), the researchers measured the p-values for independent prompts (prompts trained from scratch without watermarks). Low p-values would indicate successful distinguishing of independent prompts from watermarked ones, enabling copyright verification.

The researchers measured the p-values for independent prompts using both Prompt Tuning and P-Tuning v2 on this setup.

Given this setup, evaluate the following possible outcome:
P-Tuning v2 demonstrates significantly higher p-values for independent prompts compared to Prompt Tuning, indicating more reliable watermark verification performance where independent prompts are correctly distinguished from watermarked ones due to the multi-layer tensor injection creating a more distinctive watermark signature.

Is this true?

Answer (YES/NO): NO